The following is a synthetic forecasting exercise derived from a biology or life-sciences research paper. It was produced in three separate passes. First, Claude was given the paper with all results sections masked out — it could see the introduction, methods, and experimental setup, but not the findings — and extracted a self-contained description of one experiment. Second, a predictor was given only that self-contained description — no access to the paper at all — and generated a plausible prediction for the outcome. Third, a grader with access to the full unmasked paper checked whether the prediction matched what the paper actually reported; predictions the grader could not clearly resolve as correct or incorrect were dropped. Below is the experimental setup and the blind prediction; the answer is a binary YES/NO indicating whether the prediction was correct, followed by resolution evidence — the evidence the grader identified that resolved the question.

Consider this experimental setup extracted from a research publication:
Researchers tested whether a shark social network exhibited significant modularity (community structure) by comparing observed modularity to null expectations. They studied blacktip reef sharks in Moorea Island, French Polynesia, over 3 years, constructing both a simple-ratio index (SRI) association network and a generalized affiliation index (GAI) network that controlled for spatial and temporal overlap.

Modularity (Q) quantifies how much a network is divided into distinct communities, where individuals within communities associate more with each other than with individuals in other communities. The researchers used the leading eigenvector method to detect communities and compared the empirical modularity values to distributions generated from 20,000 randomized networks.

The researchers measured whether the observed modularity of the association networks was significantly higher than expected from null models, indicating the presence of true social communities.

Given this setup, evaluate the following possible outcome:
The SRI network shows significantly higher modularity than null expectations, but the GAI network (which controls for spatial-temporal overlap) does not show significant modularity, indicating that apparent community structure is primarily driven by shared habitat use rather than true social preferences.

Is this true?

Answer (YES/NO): NO